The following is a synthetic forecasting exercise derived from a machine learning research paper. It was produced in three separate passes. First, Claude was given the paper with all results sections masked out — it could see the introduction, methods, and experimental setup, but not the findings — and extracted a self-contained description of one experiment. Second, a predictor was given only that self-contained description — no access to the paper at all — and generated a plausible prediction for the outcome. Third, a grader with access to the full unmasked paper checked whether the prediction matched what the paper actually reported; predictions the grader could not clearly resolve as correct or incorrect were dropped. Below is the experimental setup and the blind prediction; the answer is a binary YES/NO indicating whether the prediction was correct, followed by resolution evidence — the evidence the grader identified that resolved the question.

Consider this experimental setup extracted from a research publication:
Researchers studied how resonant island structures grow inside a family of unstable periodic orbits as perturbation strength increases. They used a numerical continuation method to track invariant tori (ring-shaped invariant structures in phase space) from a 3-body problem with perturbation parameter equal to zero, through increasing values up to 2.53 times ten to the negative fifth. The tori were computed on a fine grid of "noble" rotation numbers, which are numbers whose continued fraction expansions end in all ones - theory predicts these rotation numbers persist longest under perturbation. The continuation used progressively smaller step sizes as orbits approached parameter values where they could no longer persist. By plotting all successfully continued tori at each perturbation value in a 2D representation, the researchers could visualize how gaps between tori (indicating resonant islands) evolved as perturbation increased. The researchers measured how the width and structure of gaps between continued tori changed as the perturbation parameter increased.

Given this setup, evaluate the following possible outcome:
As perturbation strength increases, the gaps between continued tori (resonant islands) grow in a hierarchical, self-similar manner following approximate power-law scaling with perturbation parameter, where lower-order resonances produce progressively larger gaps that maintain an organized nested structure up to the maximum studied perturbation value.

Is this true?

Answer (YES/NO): NO